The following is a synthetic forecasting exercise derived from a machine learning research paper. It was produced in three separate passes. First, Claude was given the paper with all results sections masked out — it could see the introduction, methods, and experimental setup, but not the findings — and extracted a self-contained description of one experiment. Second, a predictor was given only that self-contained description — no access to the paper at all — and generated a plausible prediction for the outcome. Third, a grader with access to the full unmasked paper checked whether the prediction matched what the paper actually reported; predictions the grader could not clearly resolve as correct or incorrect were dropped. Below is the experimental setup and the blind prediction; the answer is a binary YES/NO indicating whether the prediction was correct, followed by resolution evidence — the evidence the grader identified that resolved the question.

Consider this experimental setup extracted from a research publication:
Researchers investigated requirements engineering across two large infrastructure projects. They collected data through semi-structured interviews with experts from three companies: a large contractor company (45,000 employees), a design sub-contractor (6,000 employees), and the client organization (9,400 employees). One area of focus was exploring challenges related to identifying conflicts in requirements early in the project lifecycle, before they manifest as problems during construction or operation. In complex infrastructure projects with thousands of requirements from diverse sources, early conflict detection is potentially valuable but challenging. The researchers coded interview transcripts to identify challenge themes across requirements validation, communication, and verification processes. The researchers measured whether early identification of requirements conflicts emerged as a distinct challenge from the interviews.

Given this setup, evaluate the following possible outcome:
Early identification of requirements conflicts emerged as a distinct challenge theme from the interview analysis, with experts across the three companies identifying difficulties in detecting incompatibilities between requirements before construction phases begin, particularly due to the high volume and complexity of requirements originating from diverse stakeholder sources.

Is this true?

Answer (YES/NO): NO